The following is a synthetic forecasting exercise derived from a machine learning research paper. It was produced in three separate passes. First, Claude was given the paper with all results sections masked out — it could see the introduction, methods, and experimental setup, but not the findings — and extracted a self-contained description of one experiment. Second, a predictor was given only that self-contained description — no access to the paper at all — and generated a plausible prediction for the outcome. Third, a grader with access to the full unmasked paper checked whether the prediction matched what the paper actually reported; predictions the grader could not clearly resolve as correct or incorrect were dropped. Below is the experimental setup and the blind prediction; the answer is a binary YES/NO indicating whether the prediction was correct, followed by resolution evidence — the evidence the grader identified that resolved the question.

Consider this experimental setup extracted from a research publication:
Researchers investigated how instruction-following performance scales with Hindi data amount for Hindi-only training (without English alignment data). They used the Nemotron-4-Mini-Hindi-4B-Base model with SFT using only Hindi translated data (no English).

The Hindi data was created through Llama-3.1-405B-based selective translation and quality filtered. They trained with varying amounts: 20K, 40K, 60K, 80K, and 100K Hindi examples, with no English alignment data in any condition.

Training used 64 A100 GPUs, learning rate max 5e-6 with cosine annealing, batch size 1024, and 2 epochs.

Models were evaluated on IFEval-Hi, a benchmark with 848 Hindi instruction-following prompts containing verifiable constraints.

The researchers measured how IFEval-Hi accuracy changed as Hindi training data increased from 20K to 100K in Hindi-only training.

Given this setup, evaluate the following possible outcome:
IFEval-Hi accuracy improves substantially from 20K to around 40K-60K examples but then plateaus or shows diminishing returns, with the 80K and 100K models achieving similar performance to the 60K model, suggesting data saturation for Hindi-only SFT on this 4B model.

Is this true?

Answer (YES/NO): NO